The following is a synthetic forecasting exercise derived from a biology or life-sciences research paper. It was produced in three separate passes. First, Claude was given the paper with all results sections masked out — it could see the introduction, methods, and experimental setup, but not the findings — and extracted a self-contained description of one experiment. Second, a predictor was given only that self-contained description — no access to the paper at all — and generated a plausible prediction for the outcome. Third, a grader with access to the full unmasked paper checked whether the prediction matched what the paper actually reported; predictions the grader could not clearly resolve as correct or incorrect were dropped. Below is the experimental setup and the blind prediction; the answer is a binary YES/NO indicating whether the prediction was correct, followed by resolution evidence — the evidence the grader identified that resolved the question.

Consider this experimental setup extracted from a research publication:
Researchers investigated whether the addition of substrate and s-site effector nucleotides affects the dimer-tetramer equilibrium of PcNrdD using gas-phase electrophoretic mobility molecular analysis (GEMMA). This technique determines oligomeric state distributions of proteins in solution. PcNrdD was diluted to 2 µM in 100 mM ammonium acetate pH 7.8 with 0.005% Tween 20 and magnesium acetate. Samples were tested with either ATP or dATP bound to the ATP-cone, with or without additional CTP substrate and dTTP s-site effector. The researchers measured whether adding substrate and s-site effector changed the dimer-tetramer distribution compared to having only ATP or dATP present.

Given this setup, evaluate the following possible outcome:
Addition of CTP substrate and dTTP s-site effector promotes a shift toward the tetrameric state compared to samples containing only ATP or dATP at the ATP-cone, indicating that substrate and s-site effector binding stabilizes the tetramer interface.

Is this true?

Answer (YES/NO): NO